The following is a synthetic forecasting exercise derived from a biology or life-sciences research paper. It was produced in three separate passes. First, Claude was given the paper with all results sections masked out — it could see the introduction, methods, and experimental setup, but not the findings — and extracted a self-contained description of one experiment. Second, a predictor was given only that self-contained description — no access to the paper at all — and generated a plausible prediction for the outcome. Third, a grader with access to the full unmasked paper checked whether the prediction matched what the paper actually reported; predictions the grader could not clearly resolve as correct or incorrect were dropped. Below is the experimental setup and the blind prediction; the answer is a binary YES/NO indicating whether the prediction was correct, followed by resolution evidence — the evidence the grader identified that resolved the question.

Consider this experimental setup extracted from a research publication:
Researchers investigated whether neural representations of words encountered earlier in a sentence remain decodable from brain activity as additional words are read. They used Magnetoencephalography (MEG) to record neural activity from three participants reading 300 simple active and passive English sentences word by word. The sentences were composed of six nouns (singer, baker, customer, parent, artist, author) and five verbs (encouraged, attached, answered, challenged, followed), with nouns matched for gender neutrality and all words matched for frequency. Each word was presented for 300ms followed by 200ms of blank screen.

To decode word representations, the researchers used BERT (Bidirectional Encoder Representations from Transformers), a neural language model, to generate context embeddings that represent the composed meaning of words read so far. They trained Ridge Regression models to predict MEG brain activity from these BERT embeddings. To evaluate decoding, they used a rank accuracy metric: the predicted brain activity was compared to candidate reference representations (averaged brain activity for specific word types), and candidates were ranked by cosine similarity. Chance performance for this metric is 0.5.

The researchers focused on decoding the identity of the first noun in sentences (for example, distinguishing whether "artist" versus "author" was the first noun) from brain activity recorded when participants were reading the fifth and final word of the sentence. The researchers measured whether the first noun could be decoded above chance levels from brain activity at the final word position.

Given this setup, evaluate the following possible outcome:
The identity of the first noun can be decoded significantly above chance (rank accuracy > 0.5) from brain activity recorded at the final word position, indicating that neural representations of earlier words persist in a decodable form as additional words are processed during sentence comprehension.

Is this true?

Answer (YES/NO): YES